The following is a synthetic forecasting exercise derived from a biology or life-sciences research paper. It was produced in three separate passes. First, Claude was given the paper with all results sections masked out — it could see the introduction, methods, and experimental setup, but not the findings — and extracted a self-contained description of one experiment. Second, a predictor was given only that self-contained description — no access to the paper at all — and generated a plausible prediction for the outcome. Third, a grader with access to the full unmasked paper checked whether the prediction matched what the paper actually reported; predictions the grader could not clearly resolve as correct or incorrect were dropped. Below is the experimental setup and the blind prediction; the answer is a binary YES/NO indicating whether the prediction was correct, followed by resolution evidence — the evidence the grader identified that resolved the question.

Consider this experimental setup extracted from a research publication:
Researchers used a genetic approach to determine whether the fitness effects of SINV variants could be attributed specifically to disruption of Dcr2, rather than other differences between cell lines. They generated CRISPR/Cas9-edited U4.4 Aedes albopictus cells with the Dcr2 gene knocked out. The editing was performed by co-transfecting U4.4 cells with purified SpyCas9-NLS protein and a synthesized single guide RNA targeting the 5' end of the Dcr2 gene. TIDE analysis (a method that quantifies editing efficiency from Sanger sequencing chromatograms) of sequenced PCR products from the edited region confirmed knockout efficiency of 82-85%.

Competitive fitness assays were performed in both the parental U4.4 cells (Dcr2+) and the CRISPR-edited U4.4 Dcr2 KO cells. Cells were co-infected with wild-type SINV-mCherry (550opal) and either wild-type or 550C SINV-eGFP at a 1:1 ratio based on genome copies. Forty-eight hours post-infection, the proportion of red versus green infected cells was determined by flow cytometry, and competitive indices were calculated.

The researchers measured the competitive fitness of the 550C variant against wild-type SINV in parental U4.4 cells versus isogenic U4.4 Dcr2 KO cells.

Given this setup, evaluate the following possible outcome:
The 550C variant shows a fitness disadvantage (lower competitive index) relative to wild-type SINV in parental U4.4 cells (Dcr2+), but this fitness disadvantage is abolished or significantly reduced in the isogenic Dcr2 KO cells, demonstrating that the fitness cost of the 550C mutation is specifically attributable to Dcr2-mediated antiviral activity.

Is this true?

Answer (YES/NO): YES